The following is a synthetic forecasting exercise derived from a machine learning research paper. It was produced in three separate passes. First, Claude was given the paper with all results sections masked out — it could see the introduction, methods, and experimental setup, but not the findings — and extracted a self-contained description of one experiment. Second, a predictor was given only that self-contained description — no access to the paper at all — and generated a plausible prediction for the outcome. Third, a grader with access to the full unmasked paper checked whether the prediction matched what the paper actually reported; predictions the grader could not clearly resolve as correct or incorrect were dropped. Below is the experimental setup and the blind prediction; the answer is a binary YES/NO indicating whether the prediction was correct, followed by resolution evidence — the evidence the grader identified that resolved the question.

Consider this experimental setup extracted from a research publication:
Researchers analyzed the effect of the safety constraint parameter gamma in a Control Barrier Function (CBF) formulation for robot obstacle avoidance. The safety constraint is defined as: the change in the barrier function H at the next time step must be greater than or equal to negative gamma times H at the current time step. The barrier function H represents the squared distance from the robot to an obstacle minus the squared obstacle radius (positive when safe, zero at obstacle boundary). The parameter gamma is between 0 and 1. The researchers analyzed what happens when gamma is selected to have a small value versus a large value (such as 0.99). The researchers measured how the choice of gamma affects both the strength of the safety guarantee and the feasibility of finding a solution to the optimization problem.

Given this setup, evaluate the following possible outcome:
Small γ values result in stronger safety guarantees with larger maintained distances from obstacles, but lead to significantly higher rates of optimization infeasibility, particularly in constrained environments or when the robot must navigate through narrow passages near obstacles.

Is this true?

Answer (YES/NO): NO